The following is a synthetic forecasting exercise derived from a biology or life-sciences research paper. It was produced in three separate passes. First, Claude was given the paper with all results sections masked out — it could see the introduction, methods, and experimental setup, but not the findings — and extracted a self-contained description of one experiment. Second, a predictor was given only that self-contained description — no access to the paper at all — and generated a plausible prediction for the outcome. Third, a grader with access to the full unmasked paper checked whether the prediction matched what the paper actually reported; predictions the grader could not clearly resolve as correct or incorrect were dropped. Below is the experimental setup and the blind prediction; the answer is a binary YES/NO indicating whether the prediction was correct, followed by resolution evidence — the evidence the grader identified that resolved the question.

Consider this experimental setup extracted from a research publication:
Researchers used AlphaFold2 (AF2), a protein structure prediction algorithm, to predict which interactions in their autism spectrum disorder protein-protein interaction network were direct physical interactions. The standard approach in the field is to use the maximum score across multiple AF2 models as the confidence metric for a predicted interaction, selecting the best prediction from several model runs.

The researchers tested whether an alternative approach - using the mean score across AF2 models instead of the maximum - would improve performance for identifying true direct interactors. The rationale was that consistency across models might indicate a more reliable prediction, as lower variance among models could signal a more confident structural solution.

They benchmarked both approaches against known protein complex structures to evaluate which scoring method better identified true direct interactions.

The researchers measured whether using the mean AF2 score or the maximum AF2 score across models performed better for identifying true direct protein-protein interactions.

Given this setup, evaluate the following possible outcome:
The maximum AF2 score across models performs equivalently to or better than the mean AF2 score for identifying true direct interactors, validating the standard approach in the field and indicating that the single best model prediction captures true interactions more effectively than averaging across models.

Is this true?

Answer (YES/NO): NO